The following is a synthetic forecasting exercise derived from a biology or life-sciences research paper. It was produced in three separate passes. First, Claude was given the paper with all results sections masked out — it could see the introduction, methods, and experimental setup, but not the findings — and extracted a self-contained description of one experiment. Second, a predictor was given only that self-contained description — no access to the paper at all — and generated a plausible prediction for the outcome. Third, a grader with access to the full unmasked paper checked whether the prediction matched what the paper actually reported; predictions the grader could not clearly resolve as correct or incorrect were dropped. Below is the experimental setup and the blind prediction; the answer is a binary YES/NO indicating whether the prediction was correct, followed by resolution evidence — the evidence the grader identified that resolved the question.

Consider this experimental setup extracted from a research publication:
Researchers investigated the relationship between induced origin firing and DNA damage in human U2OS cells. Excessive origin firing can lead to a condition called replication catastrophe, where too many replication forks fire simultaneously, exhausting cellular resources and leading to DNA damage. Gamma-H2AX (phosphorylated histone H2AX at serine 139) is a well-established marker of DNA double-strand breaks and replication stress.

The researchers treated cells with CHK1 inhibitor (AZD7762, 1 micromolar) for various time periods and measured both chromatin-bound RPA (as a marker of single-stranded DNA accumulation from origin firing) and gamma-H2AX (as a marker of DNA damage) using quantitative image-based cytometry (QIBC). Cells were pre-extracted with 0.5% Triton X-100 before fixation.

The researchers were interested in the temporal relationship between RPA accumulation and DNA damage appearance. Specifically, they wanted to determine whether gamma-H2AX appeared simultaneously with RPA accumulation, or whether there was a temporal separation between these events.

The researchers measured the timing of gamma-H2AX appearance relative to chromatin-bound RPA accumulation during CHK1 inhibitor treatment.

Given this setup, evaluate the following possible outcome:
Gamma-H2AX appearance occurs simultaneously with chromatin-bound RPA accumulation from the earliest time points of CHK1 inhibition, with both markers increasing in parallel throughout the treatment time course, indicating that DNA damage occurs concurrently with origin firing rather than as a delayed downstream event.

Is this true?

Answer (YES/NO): NO